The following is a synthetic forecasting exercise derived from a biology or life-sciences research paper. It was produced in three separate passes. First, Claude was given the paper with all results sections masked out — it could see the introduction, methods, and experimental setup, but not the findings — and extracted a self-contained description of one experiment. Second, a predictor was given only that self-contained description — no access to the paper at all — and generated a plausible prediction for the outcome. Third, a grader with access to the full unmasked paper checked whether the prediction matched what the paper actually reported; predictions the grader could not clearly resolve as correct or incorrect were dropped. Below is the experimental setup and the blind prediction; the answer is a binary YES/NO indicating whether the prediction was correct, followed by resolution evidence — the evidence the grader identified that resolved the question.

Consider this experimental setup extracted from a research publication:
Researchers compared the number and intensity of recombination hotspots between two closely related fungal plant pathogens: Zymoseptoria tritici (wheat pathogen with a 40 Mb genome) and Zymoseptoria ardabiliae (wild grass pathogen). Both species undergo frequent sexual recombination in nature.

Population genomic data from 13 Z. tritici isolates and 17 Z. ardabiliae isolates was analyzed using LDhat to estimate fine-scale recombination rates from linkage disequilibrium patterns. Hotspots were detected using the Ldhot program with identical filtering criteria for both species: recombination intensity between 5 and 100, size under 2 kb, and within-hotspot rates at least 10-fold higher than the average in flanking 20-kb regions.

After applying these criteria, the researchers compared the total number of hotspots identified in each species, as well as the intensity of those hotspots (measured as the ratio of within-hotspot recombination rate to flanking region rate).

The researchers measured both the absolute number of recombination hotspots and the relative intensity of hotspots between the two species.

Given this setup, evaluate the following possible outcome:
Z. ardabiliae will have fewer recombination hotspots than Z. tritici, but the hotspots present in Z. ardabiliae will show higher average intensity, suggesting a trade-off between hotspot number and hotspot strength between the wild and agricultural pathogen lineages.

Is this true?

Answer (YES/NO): NO